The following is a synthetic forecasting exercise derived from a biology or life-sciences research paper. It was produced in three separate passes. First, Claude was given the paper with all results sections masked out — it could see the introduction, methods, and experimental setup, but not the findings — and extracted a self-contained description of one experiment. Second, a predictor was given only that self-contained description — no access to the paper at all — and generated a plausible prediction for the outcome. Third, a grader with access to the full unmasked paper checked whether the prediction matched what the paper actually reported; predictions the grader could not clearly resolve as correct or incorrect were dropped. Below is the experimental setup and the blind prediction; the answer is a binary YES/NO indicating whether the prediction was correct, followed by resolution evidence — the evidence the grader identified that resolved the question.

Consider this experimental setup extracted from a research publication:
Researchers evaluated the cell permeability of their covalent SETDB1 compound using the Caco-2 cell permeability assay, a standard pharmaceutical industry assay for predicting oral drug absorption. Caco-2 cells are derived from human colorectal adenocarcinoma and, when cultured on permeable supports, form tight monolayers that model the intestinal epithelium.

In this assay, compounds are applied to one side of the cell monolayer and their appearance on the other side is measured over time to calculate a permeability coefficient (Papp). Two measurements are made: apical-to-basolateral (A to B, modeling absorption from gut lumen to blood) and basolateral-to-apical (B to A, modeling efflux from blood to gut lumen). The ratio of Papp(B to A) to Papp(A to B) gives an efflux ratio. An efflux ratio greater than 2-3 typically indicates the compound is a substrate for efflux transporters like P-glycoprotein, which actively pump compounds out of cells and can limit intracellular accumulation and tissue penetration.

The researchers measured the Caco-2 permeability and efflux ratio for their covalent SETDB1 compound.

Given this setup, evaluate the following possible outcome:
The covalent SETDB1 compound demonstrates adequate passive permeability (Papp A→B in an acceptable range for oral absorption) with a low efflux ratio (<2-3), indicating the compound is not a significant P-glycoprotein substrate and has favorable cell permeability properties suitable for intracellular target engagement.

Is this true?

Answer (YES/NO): NO